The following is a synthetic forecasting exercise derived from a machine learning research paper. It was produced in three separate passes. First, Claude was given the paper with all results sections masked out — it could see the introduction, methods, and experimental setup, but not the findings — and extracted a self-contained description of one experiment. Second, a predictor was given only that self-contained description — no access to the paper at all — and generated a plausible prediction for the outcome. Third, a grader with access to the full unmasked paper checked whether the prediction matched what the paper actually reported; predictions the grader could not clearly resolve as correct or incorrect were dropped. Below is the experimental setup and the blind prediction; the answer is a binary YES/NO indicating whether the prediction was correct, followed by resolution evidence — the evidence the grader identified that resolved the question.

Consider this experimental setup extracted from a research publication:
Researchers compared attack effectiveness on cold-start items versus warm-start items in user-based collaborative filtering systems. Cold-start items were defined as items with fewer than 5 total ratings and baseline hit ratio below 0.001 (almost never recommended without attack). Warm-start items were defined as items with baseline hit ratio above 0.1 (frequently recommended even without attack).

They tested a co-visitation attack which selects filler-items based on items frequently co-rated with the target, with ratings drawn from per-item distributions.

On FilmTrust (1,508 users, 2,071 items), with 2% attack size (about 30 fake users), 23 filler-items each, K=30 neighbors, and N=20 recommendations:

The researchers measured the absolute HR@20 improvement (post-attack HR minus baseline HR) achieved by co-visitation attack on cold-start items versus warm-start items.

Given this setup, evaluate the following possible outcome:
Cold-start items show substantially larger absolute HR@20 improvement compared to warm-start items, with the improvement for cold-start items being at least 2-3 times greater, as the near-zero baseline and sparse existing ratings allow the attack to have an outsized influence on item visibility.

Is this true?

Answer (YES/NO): NO